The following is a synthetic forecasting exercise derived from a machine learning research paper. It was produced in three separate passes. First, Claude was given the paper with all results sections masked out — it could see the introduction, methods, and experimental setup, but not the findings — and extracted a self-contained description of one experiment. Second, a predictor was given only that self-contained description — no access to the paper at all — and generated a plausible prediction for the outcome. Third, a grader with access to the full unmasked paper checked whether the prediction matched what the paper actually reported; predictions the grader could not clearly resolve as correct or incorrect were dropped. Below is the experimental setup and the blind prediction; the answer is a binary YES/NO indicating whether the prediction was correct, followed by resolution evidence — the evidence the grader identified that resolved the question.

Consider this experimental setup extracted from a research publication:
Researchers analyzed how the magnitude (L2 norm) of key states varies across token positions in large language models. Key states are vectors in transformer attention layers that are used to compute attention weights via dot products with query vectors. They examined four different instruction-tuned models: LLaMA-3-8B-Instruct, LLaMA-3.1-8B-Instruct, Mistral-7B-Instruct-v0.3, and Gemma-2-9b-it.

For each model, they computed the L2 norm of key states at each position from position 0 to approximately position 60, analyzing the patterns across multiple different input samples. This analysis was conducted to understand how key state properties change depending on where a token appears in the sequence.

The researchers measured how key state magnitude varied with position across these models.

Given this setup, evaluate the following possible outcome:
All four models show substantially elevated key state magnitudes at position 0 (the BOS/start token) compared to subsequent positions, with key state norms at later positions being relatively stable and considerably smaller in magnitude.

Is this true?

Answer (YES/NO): NO